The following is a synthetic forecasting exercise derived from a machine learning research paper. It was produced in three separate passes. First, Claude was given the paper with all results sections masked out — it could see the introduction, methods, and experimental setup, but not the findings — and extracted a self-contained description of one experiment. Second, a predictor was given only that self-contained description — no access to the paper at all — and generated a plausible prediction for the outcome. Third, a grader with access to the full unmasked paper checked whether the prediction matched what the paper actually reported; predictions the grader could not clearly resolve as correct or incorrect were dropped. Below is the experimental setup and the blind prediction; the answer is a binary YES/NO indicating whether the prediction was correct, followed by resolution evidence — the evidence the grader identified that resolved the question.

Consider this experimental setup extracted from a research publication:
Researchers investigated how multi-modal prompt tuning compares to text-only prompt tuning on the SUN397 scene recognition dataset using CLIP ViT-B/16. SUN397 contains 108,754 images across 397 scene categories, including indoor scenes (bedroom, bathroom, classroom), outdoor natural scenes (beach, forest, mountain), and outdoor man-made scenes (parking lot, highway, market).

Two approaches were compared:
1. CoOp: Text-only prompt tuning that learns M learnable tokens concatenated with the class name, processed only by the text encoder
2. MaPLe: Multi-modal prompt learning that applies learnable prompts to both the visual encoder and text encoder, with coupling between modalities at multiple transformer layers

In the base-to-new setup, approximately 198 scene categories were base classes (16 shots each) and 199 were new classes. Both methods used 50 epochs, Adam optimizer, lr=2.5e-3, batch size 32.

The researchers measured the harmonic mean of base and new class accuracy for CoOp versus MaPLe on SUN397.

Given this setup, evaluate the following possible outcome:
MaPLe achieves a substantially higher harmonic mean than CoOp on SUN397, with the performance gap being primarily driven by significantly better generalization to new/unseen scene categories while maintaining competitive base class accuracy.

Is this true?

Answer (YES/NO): YES